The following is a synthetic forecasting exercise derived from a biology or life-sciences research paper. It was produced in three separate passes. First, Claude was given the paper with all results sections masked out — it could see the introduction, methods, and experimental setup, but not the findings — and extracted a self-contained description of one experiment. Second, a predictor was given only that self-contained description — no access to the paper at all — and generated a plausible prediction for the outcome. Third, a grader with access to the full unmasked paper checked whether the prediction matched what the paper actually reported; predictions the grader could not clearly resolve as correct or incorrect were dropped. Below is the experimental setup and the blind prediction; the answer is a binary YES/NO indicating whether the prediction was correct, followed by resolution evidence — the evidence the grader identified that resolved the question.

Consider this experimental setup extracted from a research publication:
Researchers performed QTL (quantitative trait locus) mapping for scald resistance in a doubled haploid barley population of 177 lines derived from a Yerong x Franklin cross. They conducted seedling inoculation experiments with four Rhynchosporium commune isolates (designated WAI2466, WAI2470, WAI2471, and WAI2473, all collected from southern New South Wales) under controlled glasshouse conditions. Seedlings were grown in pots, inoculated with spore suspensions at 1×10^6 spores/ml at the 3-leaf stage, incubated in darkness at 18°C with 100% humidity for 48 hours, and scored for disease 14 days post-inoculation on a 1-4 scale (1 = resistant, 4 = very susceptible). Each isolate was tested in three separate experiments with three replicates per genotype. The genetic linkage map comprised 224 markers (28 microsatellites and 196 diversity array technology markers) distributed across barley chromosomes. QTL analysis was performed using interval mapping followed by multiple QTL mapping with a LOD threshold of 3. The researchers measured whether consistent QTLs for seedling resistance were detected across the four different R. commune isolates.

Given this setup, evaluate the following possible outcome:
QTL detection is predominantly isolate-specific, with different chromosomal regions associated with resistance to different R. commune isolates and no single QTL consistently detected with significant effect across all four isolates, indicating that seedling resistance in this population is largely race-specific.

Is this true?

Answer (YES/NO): NO